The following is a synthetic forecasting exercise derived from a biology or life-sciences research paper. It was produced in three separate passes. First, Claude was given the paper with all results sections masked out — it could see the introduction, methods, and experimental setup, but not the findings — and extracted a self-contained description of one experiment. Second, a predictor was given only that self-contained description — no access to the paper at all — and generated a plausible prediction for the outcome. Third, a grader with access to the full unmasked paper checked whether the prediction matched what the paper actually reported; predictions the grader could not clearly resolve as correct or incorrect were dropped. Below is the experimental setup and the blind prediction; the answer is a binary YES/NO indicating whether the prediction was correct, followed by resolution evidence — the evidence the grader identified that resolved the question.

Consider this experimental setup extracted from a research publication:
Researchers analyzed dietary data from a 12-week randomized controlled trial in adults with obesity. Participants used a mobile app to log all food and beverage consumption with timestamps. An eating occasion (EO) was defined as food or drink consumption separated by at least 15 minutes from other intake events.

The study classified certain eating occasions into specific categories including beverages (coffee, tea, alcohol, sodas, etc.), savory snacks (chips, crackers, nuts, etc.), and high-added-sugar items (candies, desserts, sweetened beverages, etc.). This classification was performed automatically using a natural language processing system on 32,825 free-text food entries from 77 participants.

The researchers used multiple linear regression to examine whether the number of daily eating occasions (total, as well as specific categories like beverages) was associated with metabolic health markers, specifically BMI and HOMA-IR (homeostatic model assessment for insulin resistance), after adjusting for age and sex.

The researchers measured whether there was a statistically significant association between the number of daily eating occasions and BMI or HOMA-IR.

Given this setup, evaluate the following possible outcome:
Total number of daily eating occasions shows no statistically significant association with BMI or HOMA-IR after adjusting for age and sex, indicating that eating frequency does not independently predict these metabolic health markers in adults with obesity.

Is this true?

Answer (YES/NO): NO